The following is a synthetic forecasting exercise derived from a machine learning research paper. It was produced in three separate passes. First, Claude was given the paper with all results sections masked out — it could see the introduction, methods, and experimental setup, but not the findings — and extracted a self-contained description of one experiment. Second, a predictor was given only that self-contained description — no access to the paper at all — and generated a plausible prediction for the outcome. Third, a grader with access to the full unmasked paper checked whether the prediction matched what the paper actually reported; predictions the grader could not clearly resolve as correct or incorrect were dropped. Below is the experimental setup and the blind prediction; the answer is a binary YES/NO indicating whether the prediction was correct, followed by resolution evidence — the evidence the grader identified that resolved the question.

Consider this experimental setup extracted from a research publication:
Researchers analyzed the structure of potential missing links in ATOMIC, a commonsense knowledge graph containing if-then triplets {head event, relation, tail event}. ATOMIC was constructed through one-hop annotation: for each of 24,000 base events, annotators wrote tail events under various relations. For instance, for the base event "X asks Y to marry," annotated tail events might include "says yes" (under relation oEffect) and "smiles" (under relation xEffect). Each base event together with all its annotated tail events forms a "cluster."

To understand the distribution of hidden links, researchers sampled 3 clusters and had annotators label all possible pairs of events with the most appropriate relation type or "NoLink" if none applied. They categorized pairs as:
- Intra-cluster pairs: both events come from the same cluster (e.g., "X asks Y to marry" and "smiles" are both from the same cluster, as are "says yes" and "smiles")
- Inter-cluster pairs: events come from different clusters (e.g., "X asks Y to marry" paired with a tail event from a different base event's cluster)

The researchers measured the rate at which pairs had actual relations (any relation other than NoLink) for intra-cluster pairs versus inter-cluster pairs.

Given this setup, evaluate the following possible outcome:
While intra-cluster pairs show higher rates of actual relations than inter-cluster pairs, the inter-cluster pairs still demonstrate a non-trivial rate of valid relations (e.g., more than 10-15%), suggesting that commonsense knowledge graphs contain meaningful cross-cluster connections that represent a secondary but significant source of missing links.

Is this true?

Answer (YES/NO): YES